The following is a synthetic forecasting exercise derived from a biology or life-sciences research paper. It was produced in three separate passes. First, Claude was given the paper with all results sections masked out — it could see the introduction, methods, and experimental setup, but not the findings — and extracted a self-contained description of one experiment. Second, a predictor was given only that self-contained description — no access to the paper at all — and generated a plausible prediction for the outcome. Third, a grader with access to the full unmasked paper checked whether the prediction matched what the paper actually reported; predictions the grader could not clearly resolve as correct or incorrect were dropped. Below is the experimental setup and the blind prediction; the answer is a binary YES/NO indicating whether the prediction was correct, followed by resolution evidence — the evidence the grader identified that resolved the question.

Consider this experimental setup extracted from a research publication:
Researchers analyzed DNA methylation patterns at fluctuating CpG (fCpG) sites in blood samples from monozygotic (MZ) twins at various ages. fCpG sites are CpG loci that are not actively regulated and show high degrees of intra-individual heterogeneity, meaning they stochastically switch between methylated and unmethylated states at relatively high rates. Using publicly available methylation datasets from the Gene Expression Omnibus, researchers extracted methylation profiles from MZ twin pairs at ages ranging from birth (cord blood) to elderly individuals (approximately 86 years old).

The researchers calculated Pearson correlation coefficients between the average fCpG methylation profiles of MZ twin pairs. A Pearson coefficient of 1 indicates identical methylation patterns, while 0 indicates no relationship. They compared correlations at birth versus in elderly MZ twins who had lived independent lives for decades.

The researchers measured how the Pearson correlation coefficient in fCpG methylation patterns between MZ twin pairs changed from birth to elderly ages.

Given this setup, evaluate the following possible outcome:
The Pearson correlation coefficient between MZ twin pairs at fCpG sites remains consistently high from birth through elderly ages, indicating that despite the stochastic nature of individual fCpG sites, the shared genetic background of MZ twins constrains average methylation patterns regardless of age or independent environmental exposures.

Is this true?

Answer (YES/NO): NO